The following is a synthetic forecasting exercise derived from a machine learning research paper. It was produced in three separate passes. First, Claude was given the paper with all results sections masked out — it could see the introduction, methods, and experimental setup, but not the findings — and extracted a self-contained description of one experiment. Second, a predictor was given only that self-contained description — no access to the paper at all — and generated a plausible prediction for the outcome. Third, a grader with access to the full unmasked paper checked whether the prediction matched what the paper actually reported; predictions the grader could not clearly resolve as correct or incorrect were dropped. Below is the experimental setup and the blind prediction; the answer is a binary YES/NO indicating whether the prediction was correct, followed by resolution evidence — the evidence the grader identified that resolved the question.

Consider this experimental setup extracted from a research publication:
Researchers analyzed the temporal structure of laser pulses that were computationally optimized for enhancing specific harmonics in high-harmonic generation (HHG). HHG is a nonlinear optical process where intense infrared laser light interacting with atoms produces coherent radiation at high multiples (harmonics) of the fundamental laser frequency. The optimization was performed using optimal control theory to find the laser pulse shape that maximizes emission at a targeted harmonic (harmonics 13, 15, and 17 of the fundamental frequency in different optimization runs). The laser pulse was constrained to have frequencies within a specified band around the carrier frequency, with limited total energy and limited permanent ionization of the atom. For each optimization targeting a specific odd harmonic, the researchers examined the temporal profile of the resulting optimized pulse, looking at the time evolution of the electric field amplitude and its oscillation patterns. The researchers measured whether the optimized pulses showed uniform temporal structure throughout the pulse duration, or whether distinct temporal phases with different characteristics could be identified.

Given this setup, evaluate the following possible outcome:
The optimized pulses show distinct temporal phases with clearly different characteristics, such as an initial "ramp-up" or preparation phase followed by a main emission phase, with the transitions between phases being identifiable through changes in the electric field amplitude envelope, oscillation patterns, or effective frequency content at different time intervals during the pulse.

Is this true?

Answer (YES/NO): YES